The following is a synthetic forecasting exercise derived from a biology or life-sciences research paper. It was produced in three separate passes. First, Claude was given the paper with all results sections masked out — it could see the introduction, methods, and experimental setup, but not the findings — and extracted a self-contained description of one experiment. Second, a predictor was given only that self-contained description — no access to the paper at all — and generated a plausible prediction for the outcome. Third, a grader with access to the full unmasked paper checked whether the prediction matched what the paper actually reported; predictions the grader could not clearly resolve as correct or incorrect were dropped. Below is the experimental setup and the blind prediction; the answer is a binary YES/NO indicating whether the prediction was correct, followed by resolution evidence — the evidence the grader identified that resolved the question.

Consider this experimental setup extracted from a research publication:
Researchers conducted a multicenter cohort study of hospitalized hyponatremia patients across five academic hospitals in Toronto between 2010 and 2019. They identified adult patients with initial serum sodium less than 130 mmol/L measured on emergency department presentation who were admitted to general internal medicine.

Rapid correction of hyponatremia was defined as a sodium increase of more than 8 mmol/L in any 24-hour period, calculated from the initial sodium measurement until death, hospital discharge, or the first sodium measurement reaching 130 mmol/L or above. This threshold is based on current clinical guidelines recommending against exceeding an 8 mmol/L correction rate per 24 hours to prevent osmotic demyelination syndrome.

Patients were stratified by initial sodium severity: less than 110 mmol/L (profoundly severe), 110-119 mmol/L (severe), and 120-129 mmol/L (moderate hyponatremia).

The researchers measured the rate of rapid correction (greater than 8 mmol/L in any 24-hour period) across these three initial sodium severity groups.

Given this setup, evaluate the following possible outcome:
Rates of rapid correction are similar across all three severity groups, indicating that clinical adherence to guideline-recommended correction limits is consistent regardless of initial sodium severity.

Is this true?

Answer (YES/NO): NO